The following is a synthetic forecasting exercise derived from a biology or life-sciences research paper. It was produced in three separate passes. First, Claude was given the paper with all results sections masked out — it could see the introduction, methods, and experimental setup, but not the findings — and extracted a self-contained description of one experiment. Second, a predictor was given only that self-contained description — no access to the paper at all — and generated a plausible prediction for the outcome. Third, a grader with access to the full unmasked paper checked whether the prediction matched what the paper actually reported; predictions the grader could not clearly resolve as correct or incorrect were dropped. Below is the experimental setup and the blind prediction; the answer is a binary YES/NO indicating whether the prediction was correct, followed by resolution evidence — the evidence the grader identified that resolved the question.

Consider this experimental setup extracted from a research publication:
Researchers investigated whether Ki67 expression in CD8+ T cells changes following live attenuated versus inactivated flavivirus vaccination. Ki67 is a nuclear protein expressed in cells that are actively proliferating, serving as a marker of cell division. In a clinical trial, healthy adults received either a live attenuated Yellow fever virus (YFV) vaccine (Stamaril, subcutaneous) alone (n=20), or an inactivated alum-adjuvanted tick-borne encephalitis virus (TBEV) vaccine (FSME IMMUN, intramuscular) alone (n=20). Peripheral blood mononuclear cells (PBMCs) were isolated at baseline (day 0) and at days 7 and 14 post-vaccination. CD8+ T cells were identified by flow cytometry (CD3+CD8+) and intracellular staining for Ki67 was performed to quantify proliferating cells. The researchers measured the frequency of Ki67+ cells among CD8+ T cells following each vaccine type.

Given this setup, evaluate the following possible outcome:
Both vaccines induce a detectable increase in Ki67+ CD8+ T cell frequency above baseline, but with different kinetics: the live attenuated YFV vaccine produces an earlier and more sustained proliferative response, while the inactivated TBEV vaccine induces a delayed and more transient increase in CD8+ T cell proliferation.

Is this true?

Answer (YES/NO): NO